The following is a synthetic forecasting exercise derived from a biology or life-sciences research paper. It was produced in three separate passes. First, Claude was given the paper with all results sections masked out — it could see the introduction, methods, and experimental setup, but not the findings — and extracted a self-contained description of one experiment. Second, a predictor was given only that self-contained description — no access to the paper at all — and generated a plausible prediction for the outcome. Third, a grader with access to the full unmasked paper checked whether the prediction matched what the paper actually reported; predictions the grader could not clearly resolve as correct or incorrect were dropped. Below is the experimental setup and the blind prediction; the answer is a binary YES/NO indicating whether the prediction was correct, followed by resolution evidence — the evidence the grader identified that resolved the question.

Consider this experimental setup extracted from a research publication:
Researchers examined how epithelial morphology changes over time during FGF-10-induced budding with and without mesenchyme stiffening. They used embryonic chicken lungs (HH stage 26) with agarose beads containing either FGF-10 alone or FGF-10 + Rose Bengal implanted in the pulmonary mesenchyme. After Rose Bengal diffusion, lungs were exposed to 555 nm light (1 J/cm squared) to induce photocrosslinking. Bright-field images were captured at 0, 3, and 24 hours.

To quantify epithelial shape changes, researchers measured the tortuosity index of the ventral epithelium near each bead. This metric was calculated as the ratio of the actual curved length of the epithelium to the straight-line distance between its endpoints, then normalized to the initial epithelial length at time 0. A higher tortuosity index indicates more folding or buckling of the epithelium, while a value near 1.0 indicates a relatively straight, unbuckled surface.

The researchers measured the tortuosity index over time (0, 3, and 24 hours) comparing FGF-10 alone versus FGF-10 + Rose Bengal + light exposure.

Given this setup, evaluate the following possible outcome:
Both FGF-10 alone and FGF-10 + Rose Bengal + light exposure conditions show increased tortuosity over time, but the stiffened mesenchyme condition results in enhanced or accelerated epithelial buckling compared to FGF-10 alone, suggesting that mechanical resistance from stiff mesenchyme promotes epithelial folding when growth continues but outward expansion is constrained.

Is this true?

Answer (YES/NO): NO